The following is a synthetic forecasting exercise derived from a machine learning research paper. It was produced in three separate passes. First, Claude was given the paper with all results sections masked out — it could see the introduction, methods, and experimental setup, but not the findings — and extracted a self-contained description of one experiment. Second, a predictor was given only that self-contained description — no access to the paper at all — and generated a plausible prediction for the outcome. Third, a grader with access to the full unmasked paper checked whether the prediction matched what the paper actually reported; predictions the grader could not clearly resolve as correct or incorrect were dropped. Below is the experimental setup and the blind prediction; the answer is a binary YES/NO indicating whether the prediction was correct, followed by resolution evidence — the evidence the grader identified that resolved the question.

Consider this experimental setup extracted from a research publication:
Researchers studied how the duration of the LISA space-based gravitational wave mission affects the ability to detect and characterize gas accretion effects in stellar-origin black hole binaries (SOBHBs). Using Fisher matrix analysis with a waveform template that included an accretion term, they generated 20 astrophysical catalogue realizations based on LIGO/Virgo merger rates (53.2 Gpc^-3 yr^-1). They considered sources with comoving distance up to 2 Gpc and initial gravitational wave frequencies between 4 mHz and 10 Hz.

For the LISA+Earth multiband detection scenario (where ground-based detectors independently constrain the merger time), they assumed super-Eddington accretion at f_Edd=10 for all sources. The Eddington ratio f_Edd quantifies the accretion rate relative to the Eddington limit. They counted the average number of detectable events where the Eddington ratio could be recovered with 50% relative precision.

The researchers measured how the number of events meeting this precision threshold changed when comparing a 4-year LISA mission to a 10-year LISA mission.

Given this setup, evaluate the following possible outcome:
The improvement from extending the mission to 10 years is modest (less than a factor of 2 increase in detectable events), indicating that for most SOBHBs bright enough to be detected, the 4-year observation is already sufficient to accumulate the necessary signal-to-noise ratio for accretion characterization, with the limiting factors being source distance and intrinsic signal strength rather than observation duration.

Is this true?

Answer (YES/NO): NO